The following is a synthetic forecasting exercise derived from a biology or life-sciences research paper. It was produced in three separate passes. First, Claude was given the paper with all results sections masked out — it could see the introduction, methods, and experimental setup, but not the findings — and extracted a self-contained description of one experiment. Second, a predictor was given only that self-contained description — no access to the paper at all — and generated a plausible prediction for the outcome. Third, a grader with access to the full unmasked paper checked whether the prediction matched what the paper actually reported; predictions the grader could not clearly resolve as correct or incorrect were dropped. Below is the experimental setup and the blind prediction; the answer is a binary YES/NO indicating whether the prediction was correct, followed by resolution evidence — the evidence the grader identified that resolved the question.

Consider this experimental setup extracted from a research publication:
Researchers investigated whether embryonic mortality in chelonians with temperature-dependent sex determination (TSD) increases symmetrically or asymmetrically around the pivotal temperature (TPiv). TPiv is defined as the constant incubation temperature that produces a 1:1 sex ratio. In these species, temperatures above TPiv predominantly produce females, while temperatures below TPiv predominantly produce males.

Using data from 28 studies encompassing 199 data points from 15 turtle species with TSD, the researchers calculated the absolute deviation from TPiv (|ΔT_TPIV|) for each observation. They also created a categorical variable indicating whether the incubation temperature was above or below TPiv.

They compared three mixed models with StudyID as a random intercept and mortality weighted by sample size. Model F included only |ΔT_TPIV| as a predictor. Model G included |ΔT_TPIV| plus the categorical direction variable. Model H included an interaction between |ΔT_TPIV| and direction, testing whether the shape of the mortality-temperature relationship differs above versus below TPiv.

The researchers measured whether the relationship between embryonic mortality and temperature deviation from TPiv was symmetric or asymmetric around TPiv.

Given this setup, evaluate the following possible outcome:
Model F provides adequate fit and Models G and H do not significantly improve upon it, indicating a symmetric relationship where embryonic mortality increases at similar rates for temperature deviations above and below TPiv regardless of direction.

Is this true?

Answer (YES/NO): NO